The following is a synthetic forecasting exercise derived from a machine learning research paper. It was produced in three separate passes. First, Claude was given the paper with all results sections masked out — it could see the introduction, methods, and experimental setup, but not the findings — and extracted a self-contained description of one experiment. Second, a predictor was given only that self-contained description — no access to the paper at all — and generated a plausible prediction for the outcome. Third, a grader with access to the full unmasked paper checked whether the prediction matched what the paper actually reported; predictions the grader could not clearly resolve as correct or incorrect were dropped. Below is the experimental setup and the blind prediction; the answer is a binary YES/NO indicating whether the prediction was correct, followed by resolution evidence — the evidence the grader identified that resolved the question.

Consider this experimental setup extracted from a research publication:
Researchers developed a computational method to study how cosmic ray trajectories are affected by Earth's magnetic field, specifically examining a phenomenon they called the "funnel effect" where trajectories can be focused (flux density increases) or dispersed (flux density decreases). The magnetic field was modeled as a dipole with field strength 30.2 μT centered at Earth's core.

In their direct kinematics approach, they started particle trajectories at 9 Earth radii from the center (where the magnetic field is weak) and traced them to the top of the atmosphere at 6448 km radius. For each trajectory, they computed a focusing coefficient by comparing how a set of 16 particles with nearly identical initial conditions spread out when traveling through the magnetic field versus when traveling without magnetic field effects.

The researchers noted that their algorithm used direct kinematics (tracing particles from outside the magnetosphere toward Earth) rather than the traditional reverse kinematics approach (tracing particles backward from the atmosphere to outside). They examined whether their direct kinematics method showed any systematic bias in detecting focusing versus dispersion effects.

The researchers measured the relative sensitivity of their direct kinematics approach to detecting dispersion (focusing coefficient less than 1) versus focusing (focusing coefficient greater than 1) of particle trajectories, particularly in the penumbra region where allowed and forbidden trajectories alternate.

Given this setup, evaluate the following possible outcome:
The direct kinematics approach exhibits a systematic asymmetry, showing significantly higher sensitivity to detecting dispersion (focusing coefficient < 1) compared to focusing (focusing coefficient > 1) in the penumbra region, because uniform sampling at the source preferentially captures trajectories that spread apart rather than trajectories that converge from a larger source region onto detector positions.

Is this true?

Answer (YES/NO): YES